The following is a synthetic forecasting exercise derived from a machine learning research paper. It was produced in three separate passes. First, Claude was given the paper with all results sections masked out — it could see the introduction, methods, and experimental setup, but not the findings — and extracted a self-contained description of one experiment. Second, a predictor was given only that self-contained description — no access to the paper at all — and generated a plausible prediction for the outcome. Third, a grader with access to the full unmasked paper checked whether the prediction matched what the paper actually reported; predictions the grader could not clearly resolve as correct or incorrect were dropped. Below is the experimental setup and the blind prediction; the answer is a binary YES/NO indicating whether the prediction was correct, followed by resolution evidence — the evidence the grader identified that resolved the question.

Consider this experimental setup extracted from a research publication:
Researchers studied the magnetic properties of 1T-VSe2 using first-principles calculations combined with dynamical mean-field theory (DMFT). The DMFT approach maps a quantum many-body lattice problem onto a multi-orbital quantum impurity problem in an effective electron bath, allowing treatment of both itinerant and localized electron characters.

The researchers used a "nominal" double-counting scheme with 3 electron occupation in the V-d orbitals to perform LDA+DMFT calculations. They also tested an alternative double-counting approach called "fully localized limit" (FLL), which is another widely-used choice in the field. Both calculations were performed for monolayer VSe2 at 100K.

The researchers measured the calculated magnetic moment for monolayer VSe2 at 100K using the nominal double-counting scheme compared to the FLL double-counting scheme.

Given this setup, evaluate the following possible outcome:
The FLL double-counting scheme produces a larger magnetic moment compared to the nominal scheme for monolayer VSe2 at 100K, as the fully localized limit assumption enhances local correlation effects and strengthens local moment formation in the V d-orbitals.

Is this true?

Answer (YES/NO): YES